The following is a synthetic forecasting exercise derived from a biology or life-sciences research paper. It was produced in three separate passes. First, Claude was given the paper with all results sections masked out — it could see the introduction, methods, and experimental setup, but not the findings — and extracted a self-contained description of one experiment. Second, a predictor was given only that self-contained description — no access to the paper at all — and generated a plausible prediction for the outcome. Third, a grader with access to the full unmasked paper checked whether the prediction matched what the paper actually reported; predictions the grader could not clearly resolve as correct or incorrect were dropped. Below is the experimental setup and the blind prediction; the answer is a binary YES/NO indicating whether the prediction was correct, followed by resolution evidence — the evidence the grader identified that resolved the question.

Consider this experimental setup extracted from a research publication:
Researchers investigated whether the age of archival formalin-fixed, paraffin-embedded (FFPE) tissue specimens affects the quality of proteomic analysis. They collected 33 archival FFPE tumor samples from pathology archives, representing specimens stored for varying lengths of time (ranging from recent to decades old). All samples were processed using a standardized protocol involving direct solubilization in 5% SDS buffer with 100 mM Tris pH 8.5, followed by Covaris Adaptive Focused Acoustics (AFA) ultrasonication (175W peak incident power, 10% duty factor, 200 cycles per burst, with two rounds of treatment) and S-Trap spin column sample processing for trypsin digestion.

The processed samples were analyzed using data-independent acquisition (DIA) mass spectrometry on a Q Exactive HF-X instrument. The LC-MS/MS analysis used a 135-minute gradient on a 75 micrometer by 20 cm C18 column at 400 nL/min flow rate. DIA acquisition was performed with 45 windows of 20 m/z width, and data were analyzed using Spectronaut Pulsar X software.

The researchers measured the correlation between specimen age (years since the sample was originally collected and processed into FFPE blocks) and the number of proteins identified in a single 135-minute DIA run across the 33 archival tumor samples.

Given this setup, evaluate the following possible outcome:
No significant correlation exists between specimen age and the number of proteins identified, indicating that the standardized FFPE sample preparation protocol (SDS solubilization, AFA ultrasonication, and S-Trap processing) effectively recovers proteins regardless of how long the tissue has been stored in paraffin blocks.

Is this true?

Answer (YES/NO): YES